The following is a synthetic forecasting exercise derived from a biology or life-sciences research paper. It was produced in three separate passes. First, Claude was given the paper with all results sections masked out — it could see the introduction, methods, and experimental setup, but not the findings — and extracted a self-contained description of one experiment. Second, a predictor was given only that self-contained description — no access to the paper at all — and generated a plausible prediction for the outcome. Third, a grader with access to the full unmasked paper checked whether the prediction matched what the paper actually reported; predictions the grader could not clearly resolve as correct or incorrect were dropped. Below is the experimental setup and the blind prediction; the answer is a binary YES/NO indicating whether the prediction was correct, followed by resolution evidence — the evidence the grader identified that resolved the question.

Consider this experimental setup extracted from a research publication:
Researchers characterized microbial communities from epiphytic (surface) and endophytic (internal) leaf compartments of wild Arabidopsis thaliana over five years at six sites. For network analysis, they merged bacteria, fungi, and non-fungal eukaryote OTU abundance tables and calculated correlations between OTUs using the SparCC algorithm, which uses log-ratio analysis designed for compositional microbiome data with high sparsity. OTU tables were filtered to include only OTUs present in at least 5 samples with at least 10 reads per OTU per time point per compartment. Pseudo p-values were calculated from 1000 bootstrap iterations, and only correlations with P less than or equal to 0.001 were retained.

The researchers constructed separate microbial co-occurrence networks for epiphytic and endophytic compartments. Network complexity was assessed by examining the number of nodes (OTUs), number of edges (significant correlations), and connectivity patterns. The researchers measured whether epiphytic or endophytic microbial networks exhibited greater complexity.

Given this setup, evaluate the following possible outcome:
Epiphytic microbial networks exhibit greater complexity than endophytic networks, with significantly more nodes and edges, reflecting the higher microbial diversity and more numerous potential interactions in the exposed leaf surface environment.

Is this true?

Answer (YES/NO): YES